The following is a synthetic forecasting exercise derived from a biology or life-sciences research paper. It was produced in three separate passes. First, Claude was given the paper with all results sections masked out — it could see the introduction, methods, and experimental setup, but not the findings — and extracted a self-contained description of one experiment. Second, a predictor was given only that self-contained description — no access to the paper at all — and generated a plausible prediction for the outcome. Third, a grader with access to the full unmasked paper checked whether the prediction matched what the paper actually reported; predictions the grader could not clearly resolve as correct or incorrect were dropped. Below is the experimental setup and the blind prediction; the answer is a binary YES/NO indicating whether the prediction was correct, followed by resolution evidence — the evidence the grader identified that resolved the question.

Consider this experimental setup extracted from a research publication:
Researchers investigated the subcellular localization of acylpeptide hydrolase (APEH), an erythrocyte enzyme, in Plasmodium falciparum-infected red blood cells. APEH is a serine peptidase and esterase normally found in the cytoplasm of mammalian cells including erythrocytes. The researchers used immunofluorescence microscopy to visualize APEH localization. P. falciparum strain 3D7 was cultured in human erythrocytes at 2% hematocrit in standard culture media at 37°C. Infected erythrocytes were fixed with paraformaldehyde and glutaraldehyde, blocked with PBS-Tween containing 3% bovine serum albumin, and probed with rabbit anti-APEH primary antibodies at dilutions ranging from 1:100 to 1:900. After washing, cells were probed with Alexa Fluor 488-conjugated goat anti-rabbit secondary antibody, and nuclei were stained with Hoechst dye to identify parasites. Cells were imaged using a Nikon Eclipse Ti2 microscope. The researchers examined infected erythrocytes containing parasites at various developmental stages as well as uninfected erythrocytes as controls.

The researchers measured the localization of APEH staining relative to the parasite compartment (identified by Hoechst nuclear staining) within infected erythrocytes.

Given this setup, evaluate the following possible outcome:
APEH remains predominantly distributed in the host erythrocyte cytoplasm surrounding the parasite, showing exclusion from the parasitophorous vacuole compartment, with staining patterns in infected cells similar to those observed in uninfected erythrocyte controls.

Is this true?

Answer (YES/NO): NO